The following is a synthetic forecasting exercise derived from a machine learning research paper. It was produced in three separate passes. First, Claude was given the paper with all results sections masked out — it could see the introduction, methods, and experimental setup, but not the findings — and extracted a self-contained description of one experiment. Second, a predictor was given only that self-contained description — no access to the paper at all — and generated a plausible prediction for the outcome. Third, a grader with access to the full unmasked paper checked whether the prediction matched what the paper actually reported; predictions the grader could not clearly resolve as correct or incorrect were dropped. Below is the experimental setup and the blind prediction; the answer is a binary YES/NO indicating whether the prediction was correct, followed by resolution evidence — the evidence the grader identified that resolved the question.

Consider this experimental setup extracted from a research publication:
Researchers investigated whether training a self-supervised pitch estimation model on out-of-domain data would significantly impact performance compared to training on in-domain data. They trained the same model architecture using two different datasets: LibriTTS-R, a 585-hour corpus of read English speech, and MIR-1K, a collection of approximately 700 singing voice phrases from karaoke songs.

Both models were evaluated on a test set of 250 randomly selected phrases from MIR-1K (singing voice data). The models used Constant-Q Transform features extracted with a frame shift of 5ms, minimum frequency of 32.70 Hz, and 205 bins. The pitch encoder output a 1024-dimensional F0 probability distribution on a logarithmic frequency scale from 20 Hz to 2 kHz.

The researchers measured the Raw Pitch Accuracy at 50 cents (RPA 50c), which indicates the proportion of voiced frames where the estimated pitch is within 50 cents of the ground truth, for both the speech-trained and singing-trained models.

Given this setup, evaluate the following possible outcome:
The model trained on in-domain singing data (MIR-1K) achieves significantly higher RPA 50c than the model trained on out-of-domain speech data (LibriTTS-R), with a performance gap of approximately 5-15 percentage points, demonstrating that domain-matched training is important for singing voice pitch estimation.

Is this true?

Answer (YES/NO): NO